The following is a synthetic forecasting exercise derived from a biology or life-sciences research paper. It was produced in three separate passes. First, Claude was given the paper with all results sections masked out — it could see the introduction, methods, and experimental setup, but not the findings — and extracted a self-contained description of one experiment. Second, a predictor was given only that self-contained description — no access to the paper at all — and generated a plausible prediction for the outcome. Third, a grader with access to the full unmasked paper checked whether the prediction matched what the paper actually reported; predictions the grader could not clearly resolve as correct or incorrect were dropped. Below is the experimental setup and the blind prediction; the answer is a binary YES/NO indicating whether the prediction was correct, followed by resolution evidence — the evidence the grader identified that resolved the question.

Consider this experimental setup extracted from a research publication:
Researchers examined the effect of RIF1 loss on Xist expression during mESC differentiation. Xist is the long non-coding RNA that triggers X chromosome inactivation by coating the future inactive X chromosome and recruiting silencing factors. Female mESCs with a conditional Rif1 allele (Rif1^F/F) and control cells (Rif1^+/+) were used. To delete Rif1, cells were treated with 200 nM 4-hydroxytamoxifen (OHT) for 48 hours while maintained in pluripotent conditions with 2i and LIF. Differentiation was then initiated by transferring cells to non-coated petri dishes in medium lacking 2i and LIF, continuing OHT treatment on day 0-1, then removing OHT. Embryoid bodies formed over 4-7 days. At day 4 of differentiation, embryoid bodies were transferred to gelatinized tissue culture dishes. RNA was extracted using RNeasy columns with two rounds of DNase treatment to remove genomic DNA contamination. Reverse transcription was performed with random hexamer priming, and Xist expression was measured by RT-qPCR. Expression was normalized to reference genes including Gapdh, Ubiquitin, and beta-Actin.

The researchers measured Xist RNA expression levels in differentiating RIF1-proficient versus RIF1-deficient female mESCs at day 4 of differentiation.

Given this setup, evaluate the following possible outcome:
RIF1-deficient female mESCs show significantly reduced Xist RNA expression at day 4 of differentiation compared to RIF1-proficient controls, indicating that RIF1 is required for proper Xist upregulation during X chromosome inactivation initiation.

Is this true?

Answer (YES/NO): YES